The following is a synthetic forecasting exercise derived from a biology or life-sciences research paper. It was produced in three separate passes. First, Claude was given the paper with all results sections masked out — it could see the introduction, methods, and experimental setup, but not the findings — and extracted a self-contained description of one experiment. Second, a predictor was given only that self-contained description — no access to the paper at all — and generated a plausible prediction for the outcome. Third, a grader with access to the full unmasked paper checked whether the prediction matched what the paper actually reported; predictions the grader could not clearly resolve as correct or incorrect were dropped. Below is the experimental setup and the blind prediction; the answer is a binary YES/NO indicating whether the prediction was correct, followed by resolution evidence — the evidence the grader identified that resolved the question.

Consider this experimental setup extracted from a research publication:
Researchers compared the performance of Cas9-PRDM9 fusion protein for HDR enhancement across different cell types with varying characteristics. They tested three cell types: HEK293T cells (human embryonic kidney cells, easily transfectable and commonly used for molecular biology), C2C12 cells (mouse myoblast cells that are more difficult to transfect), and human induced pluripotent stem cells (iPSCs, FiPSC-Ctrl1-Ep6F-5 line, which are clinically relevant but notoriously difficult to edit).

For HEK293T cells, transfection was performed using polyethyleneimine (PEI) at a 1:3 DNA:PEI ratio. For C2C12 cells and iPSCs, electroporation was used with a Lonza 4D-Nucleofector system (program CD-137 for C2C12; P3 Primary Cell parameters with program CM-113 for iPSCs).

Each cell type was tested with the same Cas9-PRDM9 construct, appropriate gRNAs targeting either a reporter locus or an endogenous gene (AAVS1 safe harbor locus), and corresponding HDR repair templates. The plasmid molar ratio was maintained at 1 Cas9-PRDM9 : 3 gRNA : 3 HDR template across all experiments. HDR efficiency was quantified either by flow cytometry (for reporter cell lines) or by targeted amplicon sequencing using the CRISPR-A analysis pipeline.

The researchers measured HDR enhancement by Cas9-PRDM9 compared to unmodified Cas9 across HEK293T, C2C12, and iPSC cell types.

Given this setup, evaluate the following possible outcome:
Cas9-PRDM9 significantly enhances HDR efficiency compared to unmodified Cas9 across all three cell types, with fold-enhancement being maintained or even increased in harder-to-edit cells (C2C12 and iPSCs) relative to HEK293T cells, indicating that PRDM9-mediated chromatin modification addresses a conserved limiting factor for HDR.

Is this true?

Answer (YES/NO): NO